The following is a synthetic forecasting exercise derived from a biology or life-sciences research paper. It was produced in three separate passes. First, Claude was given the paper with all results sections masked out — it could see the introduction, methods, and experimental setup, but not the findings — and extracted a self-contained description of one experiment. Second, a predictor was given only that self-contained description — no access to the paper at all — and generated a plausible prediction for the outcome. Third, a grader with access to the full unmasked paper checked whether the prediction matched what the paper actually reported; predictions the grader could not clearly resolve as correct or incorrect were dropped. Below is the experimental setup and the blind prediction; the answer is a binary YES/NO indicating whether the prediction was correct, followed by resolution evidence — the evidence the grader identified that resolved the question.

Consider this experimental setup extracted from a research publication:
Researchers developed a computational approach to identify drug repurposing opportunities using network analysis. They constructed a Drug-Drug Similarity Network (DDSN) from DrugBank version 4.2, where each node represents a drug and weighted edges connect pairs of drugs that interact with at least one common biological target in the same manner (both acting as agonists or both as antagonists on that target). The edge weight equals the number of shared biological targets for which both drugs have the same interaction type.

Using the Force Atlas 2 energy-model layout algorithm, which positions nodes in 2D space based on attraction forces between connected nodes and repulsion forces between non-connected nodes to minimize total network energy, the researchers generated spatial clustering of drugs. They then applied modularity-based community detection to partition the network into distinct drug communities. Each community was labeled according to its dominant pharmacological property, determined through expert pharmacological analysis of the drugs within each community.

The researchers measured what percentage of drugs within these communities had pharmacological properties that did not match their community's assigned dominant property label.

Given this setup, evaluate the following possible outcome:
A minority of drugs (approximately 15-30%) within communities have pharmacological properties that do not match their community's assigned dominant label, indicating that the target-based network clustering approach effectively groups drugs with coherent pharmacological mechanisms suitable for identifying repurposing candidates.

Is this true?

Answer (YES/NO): NO